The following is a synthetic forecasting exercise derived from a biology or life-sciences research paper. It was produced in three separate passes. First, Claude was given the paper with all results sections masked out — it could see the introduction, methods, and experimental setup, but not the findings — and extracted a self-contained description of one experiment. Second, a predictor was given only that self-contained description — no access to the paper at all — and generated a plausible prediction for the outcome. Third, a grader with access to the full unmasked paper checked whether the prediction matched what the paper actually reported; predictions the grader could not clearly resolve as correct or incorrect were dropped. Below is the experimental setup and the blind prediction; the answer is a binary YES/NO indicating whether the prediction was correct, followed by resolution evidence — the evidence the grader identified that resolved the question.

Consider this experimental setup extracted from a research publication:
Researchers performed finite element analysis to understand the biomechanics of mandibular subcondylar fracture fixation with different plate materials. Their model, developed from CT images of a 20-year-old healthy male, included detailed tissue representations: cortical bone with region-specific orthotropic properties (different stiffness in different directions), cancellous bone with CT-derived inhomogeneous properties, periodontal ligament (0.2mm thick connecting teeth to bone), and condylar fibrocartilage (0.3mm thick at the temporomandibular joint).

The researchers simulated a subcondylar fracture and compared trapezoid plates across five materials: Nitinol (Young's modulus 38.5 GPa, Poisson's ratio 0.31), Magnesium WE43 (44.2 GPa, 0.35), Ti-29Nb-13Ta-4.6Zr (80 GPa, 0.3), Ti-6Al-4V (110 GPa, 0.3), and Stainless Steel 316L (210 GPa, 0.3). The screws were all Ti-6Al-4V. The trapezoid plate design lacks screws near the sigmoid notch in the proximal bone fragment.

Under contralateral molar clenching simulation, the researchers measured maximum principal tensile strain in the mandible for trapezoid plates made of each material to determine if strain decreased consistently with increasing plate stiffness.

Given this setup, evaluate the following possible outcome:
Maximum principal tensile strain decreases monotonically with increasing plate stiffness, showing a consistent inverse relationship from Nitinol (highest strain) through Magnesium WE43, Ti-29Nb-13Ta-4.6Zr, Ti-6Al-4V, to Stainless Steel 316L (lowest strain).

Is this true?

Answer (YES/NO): NO